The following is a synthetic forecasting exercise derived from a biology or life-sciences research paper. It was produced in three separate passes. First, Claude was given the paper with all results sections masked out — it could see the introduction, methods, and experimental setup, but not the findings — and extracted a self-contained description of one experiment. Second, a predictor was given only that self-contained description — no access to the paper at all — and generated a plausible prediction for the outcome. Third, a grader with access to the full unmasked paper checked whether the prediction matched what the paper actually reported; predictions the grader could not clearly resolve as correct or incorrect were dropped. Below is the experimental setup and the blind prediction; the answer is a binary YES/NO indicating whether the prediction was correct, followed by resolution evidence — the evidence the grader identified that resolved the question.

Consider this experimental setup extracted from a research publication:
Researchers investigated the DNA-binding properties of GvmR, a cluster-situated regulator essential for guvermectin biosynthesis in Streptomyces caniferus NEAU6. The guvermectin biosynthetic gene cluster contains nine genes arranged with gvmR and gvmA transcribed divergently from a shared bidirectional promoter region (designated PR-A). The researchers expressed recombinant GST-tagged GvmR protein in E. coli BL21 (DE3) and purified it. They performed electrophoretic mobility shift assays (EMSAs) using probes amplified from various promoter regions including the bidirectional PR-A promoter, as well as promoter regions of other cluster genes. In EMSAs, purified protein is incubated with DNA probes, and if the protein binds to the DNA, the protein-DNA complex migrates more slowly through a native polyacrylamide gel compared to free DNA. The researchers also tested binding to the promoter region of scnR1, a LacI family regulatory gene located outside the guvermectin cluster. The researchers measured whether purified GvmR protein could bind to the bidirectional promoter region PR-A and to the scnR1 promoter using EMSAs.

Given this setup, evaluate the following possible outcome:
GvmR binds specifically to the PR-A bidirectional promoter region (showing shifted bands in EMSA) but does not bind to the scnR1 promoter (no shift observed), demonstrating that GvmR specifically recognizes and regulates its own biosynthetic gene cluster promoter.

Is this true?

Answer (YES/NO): NO